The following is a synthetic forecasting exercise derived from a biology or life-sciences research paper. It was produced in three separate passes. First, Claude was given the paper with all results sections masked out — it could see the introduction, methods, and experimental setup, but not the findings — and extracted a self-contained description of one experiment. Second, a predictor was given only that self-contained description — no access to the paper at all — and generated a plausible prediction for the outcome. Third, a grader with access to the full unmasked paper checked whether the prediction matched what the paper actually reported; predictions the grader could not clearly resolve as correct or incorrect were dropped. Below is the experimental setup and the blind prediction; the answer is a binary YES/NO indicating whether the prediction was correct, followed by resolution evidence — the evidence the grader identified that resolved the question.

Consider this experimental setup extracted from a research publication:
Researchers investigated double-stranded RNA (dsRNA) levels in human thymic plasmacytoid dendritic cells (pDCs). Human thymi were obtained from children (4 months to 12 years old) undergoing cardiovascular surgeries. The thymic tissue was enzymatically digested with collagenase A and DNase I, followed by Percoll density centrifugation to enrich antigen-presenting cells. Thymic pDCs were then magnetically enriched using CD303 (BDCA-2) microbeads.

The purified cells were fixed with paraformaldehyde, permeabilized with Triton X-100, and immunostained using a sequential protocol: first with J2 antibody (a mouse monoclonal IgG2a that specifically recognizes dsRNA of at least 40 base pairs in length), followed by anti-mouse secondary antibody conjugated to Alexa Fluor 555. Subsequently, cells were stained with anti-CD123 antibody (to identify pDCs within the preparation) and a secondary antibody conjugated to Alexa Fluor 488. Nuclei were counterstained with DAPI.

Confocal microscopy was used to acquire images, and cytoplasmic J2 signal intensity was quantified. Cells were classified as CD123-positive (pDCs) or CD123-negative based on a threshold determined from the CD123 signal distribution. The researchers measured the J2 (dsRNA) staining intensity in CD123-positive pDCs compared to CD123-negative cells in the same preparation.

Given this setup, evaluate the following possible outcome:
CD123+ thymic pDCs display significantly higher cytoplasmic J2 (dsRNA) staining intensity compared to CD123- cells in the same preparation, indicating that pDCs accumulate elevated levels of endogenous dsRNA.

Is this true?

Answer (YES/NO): YES